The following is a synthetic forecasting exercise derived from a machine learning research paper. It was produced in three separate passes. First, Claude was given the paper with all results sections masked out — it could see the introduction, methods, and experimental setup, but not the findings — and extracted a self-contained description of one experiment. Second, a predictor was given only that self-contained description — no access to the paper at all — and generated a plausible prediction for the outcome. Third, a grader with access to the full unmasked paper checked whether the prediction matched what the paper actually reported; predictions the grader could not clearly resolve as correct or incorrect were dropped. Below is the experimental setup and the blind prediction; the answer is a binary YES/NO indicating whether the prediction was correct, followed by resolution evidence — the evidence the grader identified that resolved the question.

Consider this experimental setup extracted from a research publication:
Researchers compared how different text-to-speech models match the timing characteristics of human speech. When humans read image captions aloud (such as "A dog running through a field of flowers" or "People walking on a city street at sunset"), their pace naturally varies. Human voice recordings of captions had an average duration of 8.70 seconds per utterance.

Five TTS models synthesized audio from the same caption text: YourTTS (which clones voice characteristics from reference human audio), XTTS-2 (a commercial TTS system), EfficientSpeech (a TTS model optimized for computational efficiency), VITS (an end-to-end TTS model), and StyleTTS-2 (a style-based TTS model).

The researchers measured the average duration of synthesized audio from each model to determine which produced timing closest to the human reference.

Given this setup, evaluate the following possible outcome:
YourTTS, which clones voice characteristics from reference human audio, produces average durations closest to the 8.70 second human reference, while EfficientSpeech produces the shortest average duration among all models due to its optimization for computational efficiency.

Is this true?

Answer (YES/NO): NO